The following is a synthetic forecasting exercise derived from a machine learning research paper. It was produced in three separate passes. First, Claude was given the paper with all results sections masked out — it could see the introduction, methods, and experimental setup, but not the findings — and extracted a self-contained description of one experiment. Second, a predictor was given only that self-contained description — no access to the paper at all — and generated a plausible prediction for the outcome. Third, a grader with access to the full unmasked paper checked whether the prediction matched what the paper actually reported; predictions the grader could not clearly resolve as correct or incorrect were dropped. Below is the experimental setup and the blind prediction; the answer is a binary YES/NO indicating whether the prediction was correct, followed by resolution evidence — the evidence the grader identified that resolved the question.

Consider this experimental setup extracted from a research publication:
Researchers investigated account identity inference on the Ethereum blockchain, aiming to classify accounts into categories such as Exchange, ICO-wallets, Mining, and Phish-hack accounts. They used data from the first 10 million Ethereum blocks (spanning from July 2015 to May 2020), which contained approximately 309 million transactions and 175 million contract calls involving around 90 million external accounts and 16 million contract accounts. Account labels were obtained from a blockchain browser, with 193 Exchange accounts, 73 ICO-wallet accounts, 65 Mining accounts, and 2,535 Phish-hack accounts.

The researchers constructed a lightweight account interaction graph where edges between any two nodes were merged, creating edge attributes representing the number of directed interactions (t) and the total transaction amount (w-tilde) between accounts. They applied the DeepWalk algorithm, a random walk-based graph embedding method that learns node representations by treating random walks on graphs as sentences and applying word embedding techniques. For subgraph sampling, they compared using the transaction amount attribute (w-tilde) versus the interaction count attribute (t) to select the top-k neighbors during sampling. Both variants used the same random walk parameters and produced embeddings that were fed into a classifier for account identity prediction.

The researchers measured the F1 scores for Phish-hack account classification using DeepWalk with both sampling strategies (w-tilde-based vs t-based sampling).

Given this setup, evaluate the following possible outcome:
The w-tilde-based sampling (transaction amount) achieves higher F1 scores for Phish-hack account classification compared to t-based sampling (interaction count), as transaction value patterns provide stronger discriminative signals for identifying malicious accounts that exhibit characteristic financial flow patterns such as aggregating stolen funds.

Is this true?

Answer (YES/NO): NO